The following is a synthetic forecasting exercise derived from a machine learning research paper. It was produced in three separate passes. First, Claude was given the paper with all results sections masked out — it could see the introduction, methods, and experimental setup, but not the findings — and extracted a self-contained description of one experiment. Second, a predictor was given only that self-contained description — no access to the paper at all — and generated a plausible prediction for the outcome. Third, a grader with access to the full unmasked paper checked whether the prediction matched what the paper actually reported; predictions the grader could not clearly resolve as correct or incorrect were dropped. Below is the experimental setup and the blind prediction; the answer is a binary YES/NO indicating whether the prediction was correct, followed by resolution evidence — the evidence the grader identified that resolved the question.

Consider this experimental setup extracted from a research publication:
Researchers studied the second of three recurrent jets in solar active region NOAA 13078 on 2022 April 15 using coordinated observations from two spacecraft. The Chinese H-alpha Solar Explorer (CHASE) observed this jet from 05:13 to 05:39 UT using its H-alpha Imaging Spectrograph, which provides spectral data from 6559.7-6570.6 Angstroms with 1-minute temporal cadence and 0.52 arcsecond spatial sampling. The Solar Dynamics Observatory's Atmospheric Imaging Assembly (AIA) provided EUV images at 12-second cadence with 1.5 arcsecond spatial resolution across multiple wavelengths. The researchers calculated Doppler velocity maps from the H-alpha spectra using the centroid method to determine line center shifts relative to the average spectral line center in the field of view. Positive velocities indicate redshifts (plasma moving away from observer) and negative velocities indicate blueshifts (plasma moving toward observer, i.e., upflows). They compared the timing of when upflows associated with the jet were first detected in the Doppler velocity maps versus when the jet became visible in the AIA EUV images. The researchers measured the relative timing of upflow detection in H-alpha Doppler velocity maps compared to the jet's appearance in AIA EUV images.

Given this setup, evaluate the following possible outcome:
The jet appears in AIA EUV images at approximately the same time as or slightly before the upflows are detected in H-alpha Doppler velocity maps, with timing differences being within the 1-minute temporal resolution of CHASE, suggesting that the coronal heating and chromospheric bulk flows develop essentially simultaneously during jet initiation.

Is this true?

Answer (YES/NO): NO